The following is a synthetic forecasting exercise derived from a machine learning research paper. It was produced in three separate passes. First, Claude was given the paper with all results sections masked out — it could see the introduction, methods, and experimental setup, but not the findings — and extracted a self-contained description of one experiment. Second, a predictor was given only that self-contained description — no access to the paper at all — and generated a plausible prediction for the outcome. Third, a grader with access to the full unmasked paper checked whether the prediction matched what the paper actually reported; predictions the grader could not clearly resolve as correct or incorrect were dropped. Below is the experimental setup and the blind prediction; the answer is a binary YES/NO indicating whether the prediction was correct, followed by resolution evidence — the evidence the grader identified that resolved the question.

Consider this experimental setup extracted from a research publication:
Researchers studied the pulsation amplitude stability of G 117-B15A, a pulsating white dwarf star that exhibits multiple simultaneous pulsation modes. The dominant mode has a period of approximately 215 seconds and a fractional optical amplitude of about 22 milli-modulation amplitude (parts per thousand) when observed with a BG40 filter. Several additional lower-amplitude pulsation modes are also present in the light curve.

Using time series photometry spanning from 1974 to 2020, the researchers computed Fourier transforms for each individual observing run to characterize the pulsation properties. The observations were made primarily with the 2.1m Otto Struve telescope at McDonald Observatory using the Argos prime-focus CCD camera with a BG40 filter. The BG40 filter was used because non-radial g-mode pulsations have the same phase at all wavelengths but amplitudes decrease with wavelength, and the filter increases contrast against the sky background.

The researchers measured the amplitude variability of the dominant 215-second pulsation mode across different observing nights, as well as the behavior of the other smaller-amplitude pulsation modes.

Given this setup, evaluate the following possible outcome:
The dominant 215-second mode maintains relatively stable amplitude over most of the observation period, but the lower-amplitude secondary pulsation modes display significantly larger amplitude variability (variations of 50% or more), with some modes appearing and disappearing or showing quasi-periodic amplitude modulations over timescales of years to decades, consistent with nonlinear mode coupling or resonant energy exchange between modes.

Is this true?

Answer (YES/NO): NO